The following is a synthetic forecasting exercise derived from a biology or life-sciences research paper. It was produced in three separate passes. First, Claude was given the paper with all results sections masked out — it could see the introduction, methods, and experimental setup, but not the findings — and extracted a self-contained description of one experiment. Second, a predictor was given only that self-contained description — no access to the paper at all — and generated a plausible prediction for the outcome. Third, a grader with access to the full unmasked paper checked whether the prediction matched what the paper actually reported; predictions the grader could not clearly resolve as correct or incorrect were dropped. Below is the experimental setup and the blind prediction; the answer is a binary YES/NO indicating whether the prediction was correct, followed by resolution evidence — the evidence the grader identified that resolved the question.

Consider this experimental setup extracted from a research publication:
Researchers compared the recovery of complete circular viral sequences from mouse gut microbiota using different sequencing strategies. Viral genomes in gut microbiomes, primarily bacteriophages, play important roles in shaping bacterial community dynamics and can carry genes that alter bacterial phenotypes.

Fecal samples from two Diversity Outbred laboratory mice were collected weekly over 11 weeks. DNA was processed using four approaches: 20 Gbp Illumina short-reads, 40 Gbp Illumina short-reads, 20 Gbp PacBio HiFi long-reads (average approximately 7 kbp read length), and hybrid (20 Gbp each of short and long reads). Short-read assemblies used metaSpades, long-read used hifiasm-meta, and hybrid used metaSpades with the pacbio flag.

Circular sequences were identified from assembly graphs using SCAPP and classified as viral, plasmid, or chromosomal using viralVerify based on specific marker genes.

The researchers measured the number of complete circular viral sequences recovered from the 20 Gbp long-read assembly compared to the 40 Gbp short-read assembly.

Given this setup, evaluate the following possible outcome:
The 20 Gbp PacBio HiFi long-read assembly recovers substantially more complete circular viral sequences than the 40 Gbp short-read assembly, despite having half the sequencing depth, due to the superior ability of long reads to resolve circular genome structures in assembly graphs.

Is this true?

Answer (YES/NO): NO